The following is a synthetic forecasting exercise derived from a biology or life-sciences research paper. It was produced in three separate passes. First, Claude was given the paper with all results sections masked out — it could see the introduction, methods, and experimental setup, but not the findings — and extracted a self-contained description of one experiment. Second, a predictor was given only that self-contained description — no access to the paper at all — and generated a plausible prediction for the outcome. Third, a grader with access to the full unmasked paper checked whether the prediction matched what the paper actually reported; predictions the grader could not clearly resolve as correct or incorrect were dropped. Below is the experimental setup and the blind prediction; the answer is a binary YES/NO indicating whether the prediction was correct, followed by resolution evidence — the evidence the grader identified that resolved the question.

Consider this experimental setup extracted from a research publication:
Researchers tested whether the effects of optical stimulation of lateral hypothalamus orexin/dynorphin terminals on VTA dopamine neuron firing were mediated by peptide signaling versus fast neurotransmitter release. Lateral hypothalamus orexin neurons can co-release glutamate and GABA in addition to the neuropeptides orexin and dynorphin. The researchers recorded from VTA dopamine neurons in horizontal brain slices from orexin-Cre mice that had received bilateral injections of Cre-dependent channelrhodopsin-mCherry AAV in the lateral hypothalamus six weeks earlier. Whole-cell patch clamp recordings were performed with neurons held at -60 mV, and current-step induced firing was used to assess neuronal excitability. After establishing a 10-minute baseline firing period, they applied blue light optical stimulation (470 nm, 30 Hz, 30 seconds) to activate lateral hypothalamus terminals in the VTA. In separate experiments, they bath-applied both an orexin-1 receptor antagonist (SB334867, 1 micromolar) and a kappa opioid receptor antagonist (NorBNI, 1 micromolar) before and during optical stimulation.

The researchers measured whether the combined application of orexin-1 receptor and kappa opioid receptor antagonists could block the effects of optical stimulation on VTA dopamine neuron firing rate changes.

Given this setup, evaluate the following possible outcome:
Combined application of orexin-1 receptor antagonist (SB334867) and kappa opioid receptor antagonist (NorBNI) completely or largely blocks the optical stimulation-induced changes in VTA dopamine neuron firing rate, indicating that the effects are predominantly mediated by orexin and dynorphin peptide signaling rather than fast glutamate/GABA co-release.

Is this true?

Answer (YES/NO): YES